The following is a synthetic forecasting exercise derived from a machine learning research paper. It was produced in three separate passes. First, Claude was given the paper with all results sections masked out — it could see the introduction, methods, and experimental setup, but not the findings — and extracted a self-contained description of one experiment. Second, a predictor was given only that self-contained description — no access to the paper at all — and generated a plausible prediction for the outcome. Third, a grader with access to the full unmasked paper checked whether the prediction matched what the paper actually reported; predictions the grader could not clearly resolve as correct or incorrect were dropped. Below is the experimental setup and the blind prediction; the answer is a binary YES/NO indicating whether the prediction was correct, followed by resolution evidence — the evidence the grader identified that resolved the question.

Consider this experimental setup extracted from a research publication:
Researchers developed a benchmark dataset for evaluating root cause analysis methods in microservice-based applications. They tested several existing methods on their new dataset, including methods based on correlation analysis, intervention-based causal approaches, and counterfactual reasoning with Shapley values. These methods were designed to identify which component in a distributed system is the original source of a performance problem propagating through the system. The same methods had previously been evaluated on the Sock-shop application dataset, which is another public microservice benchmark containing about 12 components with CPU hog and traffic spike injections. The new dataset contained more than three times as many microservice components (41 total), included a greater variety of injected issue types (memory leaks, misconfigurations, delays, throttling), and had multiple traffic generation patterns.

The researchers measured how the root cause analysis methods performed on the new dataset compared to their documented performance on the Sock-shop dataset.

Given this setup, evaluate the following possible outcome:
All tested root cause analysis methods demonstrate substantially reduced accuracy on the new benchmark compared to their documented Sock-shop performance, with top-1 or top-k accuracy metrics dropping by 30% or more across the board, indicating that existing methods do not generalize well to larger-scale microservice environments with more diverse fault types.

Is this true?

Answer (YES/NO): NO